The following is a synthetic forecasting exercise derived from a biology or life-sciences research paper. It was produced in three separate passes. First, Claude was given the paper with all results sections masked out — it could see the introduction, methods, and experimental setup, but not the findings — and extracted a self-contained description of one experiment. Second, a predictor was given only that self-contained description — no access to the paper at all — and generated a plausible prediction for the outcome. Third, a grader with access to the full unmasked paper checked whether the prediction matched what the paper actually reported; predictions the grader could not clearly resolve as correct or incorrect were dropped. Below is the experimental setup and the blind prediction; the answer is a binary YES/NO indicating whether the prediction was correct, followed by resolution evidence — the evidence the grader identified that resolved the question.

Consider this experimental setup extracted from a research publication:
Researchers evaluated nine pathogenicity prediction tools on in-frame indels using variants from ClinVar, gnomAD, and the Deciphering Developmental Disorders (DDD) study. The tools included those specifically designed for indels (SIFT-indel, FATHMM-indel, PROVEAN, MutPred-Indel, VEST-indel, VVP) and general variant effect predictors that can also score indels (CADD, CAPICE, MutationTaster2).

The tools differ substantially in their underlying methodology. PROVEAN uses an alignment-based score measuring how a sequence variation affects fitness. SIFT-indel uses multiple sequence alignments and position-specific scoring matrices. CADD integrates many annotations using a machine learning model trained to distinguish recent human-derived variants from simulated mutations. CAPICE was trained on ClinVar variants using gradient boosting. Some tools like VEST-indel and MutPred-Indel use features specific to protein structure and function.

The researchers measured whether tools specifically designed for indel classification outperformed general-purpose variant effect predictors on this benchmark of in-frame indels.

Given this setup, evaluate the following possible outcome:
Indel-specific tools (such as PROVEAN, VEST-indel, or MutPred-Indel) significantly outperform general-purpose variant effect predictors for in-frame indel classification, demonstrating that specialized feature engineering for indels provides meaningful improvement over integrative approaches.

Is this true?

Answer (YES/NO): NO